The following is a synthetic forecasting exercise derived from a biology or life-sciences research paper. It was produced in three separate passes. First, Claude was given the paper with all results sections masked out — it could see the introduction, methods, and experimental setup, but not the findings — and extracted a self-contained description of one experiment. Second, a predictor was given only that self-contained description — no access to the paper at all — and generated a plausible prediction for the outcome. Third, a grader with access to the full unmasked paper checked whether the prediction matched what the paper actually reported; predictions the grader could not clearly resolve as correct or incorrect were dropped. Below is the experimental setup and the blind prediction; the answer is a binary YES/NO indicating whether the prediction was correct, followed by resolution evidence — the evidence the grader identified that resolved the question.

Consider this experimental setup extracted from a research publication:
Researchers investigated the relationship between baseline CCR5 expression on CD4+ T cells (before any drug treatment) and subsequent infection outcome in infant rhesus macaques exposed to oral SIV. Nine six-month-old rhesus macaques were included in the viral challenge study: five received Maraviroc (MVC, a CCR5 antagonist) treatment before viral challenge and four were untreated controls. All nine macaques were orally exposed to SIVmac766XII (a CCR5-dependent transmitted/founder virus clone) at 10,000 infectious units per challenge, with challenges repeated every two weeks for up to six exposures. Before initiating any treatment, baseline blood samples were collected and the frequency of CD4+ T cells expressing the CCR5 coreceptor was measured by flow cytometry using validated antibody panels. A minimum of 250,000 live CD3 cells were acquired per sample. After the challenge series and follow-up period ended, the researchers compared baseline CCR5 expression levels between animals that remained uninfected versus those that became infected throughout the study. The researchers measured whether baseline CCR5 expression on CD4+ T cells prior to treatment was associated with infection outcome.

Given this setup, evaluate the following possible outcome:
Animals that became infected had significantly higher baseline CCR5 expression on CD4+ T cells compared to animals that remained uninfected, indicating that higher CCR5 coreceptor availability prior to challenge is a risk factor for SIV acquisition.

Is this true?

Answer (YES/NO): YES